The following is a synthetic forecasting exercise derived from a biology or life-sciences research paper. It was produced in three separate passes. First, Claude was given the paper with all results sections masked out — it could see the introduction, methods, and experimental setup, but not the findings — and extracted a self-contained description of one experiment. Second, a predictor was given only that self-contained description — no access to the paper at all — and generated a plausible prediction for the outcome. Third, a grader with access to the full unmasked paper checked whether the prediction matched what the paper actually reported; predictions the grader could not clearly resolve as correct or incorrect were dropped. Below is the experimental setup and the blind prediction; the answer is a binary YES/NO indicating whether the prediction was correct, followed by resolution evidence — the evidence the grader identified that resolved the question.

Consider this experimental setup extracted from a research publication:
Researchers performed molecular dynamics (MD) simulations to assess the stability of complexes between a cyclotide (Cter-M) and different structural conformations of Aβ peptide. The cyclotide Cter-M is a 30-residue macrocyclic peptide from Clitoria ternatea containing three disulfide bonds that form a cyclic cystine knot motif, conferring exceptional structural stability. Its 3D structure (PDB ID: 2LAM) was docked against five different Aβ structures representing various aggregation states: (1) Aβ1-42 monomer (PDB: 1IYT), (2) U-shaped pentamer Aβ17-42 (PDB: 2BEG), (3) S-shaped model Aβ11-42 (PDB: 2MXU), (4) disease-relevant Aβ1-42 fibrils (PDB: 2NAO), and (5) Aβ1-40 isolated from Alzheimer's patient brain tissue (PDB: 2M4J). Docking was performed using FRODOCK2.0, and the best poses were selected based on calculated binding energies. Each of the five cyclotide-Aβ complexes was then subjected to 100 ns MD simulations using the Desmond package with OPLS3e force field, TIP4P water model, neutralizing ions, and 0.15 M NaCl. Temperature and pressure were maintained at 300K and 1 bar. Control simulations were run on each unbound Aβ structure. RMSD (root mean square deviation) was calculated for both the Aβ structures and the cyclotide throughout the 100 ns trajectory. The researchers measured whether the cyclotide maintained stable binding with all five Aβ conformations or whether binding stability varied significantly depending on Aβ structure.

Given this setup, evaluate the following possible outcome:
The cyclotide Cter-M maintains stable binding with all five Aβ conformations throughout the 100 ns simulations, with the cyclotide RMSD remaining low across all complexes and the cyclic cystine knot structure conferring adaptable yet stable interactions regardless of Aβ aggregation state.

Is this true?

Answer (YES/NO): YES